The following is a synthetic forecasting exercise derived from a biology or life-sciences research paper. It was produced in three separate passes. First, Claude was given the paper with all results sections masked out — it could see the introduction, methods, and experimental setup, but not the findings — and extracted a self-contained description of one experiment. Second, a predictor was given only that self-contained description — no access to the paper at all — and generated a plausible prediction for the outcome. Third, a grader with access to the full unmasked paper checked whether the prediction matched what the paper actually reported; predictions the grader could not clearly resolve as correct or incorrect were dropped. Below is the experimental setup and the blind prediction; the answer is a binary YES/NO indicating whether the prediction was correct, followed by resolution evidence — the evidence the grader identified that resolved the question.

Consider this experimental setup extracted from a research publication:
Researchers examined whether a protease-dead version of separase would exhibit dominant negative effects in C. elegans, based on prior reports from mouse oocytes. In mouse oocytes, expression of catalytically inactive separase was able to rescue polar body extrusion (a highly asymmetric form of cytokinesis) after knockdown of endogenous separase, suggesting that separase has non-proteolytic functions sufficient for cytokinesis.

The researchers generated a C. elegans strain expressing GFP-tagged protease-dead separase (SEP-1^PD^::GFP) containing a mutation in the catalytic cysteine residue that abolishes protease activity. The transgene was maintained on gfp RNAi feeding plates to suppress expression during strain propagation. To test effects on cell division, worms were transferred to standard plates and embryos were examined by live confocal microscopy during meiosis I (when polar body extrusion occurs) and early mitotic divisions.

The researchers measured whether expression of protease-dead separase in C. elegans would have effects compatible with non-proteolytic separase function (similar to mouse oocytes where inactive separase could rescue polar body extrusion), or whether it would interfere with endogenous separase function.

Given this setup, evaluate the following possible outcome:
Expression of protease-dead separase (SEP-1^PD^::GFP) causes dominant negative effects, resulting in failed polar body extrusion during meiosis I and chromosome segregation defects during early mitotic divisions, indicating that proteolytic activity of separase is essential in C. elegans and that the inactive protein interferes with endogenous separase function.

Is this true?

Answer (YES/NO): NO